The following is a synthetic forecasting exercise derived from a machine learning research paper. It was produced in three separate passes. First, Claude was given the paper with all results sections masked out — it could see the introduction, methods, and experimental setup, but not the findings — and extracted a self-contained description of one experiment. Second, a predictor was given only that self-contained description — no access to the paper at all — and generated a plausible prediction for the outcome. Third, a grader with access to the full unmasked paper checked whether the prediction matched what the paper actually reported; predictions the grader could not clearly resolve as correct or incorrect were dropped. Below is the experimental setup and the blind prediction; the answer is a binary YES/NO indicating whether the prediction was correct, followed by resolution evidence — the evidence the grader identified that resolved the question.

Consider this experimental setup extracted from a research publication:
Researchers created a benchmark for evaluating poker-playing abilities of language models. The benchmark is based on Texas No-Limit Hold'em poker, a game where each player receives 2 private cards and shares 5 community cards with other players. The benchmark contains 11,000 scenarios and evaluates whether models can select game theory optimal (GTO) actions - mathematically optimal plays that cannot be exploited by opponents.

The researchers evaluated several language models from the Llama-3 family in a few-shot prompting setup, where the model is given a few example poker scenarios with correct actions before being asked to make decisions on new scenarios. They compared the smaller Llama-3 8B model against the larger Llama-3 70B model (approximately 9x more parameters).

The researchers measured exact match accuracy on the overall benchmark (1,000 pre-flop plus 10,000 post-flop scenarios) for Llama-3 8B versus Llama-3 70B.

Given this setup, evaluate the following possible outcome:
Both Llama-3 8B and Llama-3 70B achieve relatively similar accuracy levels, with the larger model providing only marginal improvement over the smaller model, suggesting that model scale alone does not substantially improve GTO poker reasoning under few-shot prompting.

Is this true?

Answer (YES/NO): NO